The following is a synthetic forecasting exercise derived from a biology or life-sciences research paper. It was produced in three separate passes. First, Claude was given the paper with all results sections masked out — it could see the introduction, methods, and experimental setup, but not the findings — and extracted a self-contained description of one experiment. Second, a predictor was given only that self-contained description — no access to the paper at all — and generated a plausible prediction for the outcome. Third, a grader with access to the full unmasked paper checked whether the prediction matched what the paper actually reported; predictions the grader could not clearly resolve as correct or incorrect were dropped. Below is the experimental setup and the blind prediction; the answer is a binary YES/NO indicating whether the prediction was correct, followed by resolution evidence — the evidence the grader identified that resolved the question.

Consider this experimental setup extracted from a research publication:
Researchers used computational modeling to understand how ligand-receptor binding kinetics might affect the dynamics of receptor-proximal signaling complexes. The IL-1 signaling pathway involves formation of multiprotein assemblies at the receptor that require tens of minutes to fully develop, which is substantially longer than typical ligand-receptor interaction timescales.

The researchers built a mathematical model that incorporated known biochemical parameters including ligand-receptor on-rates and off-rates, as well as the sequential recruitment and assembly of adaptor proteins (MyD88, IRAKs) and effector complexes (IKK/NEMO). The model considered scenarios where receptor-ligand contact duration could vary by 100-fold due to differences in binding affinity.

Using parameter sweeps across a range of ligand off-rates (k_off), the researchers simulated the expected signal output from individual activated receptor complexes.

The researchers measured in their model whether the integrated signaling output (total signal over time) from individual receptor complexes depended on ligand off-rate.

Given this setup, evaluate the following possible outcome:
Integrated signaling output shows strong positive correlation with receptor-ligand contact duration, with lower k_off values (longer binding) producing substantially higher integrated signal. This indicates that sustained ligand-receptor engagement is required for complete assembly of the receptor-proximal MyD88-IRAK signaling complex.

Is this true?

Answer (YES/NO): YES